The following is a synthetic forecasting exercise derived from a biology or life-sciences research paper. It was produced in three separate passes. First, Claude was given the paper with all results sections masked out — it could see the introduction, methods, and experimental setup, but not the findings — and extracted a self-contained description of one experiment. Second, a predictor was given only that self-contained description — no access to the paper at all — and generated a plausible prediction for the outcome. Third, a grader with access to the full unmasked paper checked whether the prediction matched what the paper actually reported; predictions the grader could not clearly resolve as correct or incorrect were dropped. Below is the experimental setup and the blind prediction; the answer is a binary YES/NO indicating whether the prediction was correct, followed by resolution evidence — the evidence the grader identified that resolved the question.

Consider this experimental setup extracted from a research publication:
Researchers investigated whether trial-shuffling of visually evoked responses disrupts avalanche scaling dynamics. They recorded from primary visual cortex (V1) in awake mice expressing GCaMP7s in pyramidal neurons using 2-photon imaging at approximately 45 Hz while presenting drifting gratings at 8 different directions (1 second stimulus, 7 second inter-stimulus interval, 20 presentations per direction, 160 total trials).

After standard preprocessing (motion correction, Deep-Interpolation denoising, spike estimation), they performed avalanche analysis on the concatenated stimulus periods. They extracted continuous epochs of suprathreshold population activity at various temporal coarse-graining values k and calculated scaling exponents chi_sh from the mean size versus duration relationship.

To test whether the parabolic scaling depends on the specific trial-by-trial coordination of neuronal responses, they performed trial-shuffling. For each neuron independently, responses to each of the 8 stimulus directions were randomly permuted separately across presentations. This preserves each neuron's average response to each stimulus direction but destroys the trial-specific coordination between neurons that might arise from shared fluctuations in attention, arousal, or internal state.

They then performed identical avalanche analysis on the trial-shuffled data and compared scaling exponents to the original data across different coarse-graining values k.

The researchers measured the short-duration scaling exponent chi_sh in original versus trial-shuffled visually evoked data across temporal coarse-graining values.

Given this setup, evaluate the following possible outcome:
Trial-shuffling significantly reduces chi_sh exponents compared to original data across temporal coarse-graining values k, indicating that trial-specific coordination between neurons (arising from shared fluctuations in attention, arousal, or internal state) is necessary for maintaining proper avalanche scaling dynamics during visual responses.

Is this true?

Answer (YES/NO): YES